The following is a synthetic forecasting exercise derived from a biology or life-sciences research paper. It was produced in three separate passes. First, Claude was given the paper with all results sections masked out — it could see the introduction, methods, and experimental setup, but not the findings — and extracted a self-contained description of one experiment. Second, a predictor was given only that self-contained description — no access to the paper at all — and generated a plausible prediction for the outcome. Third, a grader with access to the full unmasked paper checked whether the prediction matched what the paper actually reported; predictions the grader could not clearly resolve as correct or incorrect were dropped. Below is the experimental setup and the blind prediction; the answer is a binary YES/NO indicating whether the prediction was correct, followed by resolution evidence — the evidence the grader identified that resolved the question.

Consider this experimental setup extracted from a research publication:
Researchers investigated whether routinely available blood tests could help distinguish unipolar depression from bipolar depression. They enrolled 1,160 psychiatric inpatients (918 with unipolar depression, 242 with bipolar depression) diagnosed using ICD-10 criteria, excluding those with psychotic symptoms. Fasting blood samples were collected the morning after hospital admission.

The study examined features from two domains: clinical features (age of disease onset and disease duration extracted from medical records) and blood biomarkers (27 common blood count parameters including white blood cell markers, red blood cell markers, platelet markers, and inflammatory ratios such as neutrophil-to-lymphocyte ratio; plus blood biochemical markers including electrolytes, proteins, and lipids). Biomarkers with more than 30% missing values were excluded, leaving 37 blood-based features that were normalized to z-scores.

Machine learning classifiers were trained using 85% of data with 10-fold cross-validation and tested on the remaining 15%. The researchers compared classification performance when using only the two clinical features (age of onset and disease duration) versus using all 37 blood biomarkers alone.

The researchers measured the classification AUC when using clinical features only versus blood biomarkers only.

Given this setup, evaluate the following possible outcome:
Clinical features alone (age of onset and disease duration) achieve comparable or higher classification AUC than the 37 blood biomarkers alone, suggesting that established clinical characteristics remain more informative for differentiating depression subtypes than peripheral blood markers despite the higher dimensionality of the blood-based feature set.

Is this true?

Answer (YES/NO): YES